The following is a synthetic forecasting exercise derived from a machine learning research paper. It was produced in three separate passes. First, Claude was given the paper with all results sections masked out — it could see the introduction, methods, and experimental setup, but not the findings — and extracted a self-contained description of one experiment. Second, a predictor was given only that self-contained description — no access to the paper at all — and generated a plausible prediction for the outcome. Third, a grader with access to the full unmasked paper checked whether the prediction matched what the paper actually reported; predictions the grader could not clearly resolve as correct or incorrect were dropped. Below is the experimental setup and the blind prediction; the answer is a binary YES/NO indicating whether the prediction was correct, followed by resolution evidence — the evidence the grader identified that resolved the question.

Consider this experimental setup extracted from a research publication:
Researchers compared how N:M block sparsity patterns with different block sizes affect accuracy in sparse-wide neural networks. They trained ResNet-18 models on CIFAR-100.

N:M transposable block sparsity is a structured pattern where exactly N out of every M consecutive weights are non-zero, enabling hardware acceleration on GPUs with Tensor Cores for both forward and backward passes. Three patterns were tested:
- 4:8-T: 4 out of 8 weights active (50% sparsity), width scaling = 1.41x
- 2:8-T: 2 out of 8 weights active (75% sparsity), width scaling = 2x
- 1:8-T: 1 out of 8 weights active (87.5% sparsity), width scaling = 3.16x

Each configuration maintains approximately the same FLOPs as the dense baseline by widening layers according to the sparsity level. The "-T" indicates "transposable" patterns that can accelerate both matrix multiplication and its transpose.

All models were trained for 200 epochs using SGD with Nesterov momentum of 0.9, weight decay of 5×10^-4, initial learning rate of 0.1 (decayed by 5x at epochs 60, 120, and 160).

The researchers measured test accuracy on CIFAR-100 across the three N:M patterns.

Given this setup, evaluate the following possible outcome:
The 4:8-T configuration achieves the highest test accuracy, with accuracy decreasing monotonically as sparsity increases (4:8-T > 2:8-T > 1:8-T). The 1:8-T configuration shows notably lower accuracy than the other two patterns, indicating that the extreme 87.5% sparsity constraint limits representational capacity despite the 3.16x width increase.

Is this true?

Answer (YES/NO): NO